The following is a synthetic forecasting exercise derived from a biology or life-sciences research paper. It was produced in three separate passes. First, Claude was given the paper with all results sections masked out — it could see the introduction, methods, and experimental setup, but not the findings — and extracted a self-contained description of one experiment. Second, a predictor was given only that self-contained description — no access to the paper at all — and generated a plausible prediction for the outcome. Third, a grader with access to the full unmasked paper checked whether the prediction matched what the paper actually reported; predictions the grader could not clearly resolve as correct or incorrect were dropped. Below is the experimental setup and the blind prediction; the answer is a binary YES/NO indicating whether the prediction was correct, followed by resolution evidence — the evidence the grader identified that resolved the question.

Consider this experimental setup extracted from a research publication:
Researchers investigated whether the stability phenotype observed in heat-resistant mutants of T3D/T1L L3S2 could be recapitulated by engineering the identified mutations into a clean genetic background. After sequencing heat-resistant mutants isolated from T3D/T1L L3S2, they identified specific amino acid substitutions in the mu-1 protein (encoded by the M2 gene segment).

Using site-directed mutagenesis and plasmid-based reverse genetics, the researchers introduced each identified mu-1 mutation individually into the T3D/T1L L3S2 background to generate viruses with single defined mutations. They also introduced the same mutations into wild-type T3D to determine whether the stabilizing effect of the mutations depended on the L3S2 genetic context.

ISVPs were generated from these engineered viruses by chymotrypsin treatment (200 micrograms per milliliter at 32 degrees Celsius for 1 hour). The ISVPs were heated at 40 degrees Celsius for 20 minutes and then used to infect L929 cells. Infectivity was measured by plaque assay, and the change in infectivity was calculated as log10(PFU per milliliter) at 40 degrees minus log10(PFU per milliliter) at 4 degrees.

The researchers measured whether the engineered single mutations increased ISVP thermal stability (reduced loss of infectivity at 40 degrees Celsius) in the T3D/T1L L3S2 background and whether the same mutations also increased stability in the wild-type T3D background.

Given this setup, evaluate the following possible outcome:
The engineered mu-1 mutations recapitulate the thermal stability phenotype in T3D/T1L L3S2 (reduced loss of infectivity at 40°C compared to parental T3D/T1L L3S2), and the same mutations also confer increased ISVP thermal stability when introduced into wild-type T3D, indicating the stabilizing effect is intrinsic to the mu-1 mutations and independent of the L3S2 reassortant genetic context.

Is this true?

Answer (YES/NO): YES